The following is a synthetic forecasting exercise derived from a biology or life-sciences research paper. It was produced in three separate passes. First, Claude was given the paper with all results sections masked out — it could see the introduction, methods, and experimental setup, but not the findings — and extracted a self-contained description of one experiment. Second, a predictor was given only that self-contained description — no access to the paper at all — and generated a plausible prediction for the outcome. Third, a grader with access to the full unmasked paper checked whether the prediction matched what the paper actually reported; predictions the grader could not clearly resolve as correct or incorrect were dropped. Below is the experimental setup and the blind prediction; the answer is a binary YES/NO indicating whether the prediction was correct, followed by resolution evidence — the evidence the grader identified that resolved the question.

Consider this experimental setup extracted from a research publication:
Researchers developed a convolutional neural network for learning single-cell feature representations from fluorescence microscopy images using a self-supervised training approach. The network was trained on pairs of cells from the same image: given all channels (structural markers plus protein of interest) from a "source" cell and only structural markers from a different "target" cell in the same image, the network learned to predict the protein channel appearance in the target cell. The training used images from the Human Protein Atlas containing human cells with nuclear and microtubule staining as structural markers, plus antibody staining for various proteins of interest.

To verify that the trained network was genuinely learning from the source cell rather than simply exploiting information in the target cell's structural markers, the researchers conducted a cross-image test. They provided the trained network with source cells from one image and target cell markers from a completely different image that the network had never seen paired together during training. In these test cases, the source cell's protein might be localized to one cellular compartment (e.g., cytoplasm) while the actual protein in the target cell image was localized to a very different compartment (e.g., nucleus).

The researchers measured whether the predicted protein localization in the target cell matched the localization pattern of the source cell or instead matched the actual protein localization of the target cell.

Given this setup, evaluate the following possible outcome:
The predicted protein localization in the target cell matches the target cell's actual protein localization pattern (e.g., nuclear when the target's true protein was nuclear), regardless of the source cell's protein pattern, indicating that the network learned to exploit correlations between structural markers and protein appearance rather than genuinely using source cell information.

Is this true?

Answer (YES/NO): NO